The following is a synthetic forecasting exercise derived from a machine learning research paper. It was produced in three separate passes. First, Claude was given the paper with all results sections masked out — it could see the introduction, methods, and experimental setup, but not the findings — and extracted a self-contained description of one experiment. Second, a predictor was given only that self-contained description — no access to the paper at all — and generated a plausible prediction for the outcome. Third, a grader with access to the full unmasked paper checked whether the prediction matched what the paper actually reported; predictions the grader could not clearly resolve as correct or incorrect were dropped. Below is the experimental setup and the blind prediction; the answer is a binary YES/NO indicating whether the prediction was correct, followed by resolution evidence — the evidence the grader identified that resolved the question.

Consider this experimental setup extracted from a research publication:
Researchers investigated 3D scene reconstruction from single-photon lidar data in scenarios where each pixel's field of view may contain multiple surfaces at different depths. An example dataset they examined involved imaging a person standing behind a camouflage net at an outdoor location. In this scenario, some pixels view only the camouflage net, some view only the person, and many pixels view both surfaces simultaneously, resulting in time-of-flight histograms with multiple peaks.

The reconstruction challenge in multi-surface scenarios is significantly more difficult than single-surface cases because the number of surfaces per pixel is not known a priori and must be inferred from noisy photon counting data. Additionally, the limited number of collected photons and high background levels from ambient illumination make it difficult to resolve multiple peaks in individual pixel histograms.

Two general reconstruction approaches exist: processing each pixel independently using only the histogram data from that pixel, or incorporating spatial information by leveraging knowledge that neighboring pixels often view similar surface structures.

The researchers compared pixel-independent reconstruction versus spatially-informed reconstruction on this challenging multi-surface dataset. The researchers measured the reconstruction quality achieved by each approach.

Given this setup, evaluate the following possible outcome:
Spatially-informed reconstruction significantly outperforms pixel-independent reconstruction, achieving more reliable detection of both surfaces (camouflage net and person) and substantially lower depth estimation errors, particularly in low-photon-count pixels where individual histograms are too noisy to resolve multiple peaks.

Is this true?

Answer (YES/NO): YES